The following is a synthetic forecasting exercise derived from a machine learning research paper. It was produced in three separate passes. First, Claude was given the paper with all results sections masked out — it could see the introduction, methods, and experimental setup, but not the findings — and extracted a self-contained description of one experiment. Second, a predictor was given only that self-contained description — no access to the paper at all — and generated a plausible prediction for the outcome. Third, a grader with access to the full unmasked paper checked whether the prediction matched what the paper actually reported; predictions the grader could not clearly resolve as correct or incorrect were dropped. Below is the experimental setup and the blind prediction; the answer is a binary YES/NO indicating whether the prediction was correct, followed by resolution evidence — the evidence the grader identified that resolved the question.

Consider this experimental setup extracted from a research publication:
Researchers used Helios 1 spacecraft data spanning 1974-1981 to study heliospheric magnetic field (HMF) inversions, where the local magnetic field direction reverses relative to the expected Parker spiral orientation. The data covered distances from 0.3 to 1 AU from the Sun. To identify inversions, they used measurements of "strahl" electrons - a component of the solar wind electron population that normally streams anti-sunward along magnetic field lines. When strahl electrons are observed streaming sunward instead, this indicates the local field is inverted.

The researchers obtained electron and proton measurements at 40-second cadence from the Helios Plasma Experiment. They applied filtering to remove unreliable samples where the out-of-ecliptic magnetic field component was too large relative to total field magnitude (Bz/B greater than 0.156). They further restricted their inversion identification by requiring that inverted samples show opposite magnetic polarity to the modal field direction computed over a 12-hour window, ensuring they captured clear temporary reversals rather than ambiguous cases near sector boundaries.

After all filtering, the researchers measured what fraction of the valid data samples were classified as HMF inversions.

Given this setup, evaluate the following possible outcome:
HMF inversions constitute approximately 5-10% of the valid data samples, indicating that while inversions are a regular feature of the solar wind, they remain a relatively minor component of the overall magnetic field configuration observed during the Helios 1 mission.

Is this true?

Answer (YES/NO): NO